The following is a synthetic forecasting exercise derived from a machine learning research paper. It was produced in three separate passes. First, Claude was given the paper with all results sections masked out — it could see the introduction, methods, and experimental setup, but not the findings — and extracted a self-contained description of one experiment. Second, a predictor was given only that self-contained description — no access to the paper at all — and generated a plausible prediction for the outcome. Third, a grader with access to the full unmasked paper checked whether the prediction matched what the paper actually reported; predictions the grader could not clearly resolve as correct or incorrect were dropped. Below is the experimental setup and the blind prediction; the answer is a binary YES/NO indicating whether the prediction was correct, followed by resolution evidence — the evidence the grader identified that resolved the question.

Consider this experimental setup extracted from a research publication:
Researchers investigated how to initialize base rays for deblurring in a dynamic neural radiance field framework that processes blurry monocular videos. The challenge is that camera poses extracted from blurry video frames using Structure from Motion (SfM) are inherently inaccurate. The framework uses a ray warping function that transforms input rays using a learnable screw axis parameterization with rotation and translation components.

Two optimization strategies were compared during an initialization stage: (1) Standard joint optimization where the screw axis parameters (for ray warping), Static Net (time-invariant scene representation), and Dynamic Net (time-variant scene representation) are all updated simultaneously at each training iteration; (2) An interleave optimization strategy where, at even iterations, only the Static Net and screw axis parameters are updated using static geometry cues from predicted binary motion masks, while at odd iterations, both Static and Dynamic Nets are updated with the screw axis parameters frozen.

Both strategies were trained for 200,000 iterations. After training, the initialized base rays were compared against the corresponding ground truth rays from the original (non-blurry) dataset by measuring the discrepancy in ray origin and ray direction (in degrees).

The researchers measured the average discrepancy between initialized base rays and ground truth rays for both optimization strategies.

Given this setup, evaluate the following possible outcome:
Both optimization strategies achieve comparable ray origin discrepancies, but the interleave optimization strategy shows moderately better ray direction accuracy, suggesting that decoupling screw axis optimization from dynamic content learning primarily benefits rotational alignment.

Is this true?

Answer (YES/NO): NO